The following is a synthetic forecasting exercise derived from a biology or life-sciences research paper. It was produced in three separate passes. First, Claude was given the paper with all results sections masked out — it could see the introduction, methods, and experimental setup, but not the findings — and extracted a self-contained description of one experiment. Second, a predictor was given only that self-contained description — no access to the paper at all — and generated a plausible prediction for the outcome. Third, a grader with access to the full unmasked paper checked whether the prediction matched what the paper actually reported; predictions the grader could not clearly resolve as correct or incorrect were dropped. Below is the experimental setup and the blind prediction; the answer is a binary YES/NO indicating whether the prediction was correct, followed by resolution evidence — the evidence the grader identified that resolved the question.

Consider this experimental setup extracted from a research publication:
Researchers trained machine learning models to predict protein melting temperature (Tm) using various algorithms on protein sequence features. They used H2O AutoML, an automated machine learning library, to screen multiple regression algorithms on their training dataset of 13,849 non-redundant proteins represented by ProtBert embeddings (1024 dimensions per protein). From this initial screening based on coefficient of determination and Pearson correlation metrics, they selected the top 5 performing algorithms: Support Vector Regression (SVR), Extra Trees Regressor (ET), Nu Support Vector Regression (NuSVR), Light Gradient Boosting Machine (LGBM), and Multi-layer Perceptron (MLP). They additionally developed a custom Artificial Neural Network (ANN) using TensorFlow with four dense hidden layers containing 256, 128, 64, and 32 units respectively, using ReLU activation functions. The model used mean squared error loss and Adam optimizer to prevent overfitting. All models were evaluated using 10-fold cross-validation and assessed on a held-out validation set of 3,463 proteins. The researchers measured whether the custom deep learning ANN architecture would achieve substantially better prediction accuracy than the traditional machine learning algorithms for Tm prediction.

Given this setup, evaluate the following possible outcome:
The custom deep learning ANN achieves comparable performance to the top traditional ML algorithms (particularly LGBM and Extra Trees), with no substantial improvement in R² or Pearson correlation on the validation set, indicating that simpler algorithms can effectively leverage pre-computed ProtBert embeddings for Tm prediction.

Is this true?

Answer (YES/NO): YES